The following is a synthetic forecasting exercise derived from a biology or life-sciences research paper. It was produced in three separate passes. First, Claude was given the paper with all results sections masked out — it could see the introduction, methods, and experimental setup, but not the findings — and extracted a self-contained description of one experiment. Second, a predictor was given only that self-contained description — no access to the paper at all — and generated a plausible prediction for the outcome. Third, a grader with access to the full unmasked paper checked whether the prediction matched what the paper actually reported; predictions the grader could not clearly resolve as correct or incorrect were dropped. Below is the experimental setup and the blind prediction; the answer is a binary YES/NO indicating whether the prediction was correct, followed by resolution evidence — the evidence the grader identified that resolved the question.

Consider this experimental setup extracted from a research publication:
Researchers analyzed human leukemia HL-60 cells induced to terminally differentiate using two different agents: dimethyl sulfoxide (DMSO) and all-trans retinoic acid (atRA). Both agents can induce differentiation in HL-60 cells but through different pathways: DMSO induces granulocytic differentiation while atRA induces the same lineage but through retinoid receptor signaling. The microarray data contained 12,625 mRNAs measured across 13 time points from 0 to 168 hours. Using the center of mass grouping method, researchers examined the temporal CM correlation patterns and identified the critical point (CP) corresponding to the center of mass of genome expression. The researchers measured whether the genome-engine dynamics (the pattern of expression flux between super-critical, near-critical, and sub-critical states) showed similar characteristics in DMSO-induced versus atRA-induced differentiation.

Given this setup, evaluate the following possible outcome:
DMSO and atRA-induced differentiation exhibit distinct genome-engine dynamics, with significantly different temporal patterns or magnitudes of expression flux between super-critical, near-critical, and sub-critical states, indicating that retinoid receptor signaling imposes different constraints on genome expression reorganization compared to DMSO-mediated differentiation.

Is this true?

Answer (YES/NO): NO